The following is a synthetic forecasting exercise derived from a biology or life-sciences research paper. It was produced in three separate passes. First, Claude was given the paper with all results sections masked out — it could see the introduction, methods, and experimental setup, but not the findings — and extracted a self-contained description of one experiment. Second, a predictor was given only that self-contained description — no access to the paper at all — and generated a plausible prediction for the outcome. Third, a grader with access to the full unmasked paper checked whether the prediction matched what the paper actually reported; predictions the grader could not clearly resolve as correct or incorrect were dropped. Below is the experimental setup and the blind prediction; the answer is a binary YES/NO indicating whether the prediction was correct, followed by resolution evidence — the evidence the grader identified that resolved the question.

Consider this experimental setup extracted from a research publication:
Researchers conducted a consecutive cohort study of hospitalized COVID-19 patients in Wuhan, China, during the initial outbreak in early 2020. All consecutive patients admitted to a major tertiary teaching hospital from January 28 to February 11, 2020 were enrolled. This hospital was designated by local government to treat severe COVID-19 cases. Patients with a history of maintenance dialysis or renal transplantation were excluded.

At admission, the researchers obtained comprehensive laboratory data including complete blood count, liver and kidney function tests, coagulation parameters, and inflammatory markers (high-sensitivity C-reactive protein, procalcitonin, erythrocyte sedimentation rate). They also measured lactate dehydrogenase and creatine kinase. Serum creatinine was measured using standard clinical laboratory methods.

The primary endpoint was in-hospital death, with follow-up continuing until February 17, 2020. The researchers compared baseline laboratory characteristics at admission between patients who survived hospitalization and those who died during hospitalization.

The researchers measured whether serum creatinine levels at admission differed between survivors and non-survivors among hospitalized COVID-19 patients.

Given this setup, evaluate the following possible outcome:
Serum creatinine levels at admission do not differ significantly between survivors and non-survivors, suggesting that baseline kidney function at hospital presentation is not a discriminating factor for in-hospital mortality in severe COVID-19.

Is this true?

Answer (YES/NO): NO